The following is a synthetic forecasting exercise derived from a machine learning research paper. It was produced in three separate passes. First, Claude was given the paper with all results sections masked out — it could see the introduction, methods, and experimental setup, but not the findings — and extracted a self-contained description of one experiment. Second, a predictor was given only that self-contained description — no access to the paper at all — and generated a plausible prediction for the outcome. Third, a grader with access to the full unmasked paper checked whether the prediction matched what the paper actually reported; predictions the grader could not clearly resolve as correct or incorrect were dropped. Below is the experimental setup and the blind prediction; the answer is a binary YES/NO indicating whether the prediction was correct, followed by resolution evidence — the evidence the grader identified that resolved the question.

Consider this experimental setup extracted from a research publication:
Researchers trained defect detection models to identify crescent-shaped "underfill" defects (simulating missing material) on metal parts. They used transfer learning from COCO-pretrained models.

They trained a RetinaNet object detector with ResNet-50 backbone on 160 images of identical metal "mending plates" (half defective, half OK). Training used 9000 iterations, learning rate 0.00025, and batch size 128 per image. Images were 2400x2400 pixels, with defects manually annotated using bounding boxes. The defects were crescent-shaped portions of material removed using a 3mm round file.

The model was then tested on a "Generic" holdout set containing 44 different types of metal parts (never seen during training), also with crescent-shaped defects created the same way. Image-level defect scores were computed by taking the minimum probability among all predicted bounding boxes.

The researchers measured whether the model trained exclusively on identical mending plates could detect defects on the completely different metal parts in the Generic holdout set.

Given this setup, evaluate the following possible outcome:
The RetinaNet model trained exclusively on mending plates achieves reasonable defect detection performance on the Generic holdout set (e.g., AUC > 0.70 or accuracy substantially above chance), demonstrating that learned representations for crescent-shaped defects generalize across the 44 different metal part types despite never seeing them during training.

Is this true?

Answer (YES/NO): YES